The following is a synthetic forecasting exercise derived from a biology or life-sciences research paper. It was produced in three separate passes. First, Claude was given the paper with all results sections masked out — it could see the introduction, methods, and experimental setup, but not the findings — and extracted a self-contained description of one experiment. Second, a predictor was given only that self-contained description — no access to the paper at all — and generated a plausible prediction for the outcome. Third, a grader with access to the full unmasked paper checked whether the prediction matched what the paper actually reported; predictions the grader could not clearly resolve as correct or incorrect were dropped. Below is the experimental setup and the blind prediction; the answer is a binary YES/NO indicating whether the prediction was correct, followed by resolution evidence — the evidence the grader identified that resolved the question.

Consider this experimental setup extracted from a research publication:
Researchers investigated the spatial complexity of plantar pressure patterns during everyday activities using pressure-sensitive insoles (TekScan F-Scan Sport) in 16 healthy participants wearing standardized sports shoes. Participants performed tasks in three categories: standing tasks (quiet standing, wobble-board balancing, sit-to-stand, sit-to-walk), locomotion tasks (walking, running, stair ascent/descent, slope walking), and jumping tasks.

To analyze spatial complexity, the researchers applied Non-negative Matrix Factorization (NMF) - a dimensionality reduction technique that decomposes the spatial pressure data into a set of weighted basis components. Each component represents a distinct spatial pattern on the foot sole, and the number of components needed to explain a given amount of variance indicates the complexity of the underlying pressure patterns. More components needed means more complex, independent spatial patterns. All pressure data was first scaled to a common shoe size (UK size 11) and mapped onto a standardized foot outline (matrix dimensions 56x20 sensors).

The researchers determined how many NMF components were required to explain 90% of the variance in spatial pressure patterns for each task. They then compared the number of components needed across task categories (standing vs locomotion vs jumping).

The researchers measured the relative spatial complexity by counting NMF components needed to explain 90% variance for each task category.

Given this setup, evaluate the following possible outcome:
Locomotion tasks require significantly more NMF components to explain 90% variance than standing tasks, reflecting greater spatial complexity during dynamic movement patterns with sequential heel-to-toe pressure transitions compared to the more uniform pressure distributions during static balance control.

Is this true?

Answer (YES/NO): NO